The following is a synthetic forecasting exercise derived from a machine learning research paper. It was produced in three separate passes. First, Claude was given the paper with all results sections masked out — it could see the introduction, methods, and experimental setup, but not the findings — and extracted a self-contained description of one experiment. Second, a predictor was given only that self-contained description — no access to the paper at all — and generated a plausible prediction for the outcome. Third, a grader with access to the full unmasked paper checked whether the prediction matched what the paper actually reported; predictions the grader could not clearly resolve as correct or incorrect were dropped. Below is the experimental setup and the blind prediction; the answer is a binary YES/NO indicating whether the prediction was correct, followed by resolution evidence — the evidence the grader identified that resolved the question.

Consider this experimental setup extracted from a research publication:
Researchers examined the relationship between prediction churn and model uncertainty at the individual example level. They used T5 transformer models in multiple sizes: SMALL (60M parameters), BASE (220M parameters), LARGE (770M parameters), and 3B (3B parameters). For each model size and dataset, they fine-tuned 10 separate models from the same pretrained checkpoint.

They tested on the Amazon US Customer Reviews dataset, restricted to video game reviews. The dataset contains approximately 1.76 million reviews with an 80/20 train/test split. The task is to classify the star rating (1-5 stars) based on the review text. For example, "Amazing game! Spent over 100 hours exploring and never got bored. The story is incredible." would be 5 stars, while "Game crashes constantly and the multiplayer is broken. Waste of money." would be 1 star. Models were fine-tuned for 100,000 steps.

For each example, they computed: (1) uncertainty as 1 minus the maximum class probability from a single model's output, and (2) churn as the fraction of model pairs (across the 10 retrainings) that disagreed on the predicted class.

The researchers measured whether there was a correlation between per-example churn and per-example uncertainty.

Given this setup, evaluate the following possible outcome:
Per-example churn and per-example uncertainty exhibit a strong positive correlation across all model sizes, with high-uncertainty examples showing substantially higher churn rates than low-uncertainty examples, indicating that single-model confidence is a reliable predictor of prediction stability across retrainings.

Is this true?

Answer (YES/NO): NO